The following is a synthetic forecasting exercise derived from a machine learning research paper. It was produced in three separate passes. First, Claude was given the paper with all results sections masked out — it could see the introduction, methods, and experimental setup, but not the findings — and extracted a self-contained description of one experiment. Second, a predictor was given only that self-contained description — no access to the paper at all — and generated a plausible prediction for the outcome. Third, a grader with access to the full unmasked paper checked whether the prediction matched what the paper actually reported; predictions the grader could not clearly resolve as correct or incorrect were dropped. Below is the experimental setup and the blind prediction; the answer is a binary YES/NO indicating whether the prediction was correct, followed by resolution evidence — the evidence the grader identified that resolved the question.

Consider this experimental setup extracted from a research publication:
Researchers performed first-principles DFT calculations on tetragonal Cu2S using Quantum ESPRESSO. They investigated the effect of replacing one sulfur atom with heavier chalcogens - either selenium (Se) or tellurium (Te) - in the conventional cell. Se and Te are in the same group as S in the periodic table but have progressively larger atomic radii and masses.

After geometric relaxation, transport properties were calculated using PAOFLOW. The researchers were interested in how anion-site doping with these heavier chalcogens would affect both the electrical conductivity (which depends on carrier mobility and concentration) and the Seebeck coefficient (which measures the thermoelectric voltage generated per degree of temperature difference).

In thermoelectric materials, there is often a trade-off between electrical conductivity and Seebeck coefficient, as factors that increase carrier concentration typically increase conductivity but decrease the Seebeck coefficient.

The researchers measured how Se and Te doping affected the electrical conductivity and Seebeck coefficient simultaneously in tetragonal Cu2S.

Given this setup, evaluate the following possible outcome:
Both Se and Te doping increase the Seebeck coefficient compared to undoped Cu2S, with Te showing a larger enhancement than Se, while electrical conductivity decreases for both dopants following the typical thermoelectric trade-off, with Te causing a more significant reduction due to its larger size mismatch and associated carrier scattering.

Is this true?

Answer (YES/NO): NO